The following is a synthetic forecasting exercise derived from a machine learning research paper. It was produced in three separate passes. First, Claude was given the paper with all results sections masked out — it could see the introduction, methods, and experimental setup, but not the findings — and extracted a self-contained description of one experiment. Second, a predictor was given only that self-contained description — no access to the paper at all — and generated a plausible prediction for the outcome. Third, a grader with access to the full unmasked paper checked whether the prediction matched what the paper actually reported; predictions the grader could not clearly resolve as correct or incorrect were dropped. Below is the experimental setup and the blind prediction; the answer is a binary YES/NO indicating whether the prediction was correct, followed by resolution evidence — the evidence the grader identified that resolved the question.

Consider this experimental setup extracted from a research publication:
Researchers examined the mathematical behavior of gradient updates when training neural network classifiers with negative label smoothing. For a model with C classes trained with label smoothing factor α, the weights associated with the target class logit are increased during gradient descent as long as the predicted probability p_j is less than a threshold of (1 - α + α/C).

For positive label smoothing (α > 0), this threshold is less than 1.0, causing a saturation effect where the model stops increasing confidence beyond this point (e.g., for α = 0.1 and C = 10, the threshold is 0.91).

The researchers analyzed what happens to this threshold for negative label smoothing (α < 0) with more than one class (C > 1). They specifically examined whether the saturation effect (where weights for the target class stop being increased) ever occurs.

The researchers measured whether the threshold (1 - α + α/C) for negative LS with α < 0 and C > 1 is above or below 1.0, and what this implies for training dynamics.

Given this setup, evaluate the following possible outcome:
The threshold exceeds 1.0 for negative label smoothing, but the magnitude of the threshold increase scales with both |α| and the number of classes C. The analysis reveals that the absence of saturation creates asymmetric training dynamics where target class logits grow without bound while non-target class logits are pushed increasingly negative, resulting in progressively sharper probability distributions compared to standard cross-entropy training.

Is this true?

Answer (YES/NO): NO